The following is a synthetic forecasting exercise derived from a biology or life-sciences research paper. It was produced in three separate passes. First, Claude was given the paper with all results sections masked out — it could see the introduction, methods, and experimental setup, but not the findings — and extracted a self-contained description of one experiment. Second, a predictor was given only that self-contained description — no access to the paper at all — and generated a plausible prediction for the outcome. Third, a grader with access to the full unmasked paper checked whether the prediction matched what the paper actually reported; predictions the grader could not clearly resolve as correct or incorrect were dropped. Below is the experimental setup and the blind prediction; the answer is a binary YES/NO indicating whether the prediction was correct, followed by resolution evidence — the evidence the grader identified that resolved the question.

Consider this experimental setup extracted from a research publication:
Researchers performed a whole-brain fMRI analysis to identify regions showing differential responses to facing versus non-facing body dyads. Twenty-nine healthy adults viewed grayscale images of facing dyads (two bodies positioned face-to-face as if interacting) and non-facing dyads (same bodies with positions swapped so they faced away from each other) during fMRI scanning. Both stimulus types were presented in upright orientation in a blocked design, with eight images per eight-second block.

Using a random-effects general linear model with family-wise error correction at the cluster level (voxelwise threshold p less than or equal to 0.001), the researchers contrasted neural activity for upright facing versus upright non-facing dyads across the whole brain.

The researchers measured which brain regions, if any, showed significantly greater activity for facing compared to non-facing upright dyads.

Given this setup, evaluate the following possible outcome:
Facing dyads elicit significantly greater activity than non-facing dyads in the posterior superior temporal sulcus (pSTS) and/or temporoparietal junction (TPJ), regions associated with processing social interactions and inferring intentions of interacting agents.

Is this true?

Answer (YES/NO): NO